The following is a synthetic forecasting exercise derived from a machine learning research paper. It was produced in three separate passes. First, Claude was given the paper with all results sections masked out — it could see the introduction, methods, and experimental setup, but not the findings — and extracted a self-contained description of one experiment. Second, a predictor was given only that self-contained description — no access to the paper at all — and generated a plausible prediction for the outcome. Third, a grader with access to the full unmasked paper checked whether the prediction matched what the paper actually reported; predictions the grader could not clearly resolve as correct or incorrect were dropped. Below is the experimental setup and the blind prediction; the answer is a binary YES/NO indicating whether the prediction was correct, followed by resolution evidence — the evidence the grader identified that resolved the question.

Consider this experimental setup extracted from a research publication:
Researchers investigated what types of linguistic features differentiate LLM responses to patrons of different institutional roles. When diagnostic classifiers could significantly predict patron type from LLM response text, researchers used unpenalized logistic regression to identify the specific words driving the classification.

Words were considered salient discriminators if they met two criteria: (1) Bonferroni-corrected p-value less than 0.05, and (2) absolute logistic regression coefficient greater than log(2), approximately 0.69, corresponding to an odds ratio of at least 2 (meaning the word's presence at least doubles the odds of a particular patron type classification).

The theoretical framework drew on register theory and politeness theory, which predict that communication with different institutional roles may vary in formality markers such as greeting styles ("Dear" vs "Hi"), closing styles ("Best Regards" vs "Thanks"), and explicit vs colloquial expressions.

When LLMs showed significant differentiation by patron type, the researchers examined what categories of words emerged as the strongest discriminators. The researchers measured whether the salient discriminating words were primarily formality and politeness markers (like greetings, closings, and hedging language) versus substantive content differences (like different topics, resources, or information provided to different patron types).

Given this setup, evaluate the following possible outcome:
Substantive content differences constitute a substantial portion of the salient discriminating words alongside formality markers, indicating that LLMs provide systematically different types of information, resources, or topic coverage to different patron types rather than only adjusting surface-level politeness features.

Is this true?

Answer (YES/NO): YES